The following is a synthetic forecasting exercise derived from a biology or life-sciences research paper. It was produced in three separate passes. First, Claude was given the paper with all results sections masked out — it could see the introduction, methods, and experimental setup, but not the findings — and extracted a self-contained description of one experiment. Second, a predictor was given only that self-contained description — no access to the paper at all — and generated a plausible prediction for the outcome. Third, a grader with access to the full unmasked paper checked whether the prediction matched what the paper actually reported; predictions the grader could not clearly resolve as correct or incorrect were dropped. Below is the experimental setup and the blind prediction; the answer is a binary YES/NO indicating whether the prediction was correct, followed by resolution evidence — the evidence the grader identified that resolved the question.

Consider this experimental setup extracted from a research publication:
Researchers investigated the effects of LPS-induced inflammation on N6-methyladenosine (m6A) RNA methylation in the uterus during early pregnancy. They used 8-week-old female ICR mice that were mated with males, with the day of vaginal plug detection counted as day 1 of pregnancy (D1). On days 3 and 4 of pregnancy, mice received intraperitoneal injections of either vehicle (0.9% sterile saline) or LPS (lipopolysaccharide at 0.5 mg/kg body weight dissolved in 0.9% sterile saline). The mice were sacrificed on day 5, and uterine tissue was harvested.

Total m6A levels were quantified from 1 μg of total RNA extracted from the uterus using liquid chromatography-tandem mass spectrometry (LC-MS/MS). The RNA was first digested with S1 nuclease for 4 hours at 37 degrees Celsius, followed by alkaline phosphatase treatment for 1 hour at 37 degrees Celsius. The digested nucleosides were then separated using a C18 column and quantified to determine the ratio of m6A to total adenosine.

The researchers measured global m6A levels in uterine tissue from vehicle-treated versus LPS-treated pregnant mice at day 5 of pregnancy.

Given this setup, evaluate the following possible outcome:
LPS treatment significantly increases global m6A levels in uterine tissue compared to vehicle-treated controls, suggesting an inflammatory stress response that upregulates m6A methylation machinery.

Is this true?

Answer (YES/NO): YES